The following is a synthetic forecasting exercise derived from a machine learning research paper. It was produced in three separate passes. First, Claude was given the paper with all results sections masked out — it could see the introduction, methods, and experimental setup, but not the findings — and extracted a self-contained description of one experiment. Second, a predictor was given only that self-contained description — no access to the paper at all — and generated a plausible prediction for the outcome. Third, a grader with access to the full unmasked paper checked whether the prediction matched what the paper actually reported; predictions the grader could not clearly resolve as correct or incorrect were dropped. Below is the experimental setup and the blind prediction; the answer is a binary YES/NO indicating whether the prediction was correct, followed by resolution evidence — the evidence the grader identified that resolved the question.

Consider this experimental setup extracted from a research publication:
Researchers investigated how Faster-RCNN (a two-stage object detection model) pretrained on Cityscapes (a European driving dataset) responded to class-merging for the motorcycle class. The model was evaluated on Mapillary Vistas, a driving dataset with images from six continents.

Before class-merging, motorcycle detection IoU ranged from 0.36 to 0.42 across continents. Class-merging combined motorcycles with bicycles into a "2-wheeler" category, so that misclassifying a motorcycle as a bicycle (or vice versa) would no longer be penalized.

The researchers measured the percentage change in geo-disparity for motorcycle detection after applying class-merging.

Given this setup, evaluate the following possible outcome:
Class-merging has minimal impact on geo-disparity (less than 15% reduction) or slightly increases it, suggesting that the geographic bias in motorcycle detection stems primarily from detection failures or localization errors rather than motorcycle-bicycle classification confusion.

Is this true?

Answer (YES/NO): NO